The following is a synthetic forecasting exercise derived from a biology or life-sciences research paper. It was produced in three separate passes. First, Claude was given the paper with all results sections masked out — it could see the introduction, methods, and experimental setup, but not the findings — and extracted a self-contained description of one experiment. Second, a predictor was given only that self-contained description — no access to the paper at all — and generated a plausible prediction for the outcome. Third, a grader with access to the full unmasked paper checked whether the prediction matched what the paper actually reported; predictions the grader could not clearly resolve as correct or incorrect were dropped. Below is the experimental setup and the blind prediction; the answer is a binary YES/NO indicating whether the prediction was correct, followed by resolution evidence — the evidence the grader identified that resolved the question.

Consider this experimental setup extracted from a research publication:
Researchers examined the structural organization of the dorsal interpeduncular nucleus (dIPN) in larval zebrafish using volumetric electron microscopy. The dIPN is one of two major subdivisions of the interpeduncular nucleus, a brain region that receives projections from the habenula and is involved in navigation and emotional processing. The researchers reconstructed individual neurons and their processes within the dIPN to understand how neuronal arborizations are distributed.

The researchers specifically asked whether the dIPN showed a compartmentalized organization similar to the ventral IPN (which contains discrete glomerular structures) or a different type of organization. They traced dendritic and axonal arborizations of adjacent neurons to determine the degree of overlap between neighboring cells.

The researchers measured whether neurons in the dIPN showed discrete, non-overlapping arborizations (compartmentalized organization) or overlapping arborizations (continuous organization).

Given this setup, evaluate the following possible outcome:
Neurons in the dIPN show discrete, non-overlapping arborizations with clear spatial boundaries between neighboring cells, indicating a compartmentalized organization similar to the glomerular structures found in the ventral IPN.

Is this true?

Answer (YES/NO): NO